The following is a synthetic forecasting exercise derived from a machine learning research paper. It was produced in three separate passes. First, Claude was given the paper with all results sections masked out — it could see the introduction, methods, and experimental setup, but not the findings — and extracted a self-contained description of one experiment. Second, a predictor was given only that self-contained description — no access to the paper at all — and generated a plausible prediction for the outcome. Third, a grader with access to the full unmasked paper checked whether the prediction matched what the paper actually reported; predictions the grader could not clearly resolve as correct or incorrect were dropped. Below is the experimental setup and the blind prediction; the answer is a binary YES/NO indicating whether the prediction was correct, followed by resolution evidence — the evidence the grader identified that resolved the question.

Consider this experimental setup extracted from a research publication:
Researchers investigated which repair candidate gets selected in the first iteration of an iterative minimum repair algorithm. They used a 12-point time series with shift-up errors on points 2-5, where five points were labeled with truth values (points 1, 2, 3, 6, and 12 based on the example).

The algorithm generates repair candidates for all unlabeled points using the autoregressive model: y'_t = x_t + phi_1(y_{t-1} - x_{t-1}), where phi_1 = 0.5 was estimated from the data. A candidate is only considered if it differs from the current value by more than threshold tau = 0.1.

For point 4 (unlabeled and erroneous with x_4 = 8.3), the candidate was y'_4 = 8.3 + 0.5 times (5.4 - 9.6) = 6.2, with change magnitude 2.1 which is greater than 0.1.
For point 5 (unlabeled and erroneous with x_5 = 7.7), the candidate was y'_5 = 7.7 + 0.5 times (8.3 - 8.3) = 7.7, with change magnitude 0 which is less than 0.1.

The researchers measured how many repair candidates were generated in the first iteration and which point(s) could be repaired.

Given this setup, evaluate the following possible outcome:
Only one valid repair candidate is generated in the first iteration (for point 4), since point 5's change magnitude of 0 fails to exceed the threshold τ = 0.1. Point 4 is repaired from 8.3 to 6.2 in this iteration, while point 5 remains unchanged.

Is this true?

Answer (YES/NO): YES